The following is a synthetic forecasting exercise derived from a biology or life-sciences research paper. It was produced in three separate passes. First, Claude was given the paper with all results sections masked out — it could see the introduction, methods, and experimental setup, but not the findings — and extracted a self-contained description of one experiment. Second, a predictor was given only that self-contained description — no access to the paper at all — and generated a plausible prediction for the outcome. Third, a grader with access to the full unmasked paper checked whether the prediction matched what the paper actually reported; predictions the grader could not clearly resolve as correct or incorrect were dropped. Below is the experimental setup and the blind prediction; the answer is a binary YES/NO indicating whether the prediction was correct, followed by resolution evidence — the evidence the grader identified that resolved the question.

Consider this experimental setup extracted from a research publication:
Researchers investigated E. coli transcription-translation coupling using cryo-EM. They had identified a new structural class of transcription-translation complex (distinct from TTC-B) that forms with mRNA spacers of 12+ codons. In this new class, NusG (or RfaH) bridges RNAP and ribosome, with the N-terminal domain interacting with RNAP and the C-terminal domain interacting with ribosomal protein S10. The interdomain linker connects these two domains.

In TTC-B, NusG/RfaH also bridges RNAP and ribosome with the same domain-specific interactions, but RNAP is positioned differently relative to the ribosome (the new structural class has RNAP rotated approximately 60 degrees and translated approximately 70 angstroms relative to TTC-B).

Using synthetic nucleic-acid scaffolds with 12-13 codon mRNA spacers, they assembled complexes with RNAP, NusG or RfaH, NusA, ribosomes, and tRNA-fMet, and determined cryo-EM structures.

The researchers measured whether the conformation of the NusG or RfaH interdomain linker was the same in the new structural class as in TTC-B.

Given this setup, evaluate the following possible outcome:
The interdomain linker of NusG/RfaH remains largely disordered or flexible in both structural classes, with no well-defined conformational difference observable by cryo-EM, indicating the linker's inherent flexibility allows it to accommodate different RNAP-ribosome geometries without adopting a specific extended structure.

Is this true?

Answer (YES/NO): NO